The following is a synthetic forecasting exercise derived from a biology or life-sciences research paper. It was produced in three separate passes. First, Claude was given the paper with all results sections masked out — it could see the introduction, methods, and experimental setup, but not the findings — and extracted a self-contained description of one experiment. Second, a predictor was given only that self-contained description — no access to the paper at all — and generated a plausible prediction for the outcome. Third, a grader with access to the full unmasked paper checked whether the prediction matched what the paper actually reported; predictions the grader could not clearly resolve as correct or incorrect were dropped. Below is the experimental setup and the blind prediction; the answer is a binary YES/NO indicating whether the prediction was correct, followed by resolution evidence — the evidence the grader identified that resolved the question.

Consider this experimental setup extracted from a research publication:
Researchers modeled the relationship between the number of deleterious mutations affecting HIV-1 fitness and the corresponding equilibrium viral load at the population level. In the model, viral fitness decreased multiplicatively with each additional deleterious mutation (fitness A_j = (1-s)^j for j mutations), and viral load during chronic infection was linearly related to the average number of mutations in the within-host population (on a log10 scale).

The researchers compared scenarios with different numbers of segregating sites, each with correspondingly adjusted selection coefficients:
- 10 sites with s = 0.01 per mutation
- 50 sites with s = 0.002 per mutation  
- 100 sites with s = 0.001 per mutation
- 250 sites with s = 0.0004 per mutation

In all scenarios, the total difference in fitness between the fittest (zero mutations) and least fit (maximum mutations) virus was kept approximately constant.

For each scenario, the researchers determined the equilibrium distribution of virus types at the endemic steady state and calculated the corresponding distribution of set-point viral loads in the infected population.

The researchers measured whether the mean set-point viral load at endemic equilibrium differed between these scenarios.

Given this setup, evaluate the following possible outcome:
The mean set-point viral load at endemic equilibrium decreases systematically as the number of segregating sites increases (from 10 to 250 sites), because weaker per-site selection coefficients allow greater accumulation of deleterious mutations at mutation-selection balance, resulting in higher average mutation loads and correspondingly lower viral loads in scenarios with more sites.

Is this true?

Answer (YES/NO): YES